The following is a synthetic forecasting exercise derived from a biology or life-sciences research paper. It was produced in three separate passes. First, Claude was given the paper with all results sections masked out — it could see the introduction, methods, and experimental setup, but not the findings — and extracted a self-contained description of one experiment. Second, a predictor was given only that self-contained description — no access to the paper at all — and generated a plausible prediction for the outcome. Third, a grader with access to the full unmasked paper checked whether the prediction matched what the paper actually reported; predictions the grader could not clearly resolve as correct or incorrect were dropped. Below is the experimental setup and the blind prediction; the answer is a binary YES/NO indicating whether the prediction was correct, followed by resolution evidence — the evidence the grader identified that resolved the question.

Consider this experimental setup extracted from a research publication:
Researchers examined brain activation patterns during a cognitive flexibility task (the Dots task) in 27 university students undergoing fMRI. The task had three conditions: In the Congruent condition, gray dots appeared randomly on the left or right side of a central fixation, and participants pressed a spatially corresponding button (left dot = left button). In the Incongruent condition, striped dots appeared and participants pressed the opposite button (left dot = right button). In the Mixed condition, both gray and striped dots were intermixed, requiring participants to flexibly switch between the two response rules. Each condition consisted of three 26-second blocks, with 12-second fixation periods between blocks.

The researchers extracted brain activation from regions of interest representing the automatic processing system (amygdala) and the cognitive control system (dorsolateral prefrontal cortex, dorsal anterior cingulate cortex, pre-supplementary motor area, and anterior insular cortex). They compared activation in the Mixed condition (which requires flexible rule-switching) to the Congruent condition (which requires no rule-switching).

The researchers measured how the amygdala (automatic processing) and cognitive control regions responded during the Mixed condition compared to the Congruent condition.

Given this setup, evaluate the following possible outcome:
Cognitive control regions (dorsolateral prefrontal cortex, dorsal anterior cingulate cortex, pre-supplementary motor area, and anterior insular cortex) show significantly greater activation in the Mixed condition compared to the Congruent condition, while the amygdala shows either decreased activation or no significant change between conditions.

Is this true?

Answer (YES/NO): NO